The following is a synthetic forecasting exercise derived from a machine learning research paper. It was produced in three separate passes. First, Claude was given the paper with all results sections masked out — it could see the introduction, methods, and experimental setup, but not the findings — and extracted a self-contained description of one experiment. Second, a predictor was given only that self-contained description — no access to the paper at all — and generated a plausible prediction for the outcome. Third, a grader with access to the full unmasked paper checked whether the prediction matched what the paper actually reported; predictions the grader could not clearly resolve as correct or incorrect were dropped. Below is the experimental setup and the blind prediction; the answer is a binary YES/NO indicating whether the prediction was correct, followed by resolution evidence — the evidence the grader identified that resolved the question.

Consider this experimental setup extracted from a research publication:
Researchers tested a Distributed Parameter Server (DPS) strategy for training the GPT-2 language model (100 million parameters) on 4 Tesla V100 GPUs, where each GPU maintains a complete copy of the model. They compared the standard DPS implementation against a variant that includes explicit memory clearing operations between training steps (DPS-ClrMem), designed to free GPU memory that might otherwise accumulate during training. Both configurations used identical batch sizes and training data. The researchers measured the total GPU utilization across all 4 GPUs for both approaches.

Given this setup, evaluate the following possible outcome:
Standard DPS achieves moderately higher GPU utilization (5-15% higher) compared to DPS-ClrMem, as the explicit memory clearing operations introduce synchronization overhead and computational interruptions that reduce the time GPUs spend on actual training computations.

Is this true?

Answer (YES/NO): NO